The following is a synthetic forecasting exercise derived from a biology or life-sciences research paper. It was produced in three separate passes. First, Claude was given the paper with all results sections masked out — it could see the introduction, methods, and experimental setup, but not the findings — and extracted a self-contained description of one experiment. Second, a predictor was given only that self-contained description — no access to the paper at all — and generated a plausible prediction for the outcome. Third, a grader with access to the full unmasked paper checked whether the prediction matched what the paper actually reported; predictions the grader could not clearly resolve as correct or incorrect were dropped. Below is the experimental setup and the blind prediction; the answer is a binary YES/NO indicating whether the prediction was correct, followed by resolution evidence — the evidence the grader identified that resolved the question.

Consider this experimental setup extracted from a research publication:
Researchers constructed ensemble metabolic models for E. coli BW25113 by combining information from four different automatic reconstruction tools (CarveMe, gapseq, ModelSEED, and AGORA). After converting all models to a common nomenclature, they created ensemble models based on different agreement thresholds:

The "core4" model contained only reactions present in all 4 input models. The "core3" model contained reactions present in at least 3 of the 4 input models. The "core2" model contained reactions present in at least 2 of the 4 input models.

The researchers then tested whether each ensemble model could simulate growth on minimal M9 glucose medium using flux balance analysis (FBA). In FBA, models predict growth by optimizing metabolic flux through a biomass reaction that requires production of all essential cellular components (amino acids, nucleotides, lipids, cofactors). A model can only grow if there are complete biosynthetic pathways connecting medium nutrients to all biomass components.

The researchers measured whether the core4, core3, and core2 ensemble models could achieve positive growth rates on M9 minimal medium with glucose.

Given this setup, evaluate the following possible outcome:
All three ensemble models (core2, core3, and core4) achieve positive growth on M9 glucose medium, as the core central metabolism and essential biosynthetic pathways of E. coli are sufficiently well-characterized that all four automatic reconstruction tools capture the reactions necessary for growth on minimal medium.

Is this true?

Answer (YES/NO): NO